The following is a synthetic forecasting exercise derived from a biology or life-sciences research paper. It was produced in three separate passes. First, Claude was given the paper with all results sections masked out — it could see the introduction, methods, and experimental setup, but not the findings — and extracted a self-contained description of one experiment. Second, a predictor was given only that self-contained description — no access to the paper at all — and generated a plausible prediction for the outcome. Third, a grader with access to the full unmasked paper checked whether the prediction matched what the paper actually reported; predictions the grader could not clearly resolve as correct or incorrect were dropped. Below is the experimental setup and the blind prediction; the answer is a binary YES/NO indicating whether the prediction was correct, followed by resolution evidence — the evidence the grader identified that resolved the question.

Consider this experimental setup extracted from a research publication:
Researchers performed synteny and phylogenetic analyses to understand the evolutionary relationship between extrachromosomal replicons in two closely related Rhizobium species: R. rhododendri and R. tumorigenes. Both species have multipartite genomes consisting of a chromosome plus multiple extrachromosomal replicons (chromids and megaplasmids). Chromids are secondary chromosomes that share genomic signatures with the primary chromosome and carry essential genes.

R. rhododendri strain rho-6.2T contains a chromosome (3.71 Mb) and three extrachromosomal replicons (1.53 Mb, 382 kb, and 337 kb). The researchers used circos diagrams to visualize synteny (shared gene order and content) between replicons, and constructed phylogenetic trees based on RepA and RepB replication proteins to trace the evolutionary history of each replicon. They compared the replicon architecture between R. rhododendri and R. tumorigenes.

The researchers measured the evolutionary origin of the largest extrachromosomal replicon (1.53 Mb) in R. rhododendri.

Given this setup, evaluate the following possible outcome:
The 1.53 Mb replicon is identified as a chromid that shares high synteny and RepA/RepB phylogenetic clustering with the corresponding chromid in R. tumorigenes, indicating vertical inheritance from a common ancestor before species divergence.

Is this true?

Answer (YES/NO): NO